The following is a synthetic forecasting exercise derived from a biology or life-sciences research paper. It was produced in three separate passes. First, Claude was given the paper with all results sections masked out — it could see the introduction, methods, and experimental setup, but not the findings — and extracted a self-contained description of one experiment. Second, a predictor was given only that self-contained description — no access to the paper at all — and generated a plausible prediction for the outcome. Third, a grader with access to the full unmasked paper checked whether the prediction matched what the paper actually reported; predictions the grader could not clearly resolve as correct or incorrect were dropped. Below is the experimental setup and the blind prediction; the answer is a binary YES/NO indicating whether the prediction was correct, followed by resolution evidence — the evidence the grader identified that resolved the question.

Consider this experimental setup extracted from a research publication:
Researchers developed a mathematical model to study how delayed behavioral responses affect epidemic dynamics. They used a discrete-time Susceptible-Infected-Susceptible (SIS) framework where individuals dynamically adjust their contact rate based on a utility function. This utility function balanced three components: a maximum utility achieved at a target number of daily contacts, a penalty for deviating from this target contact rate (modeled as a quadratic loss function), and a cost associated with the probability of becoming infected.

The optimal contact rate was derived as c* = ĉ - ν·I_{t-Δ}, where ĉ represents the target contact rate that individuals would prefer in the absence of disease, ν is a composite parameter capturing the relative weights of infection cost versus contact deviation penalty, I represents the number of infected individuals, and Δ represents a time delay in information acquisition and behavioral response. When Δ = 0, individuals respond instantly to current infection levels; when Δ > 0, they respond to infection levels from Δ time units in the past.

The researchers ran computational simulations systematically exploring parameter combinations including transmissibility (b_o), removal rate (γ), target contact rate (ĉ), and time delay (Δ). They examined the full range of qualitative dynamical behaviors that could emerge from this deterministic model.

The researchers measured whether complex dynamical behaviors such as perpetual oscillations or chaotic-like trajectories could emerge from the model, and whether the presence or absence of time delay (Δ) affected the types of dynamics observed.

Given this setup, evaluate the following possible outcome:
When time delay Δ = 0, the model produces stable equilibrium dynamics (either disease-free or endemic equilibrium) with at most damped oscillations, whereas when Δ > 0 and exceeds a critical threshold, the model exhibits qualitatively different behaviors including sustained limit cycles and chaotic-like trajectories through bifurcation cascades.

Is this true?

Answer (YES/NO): NO